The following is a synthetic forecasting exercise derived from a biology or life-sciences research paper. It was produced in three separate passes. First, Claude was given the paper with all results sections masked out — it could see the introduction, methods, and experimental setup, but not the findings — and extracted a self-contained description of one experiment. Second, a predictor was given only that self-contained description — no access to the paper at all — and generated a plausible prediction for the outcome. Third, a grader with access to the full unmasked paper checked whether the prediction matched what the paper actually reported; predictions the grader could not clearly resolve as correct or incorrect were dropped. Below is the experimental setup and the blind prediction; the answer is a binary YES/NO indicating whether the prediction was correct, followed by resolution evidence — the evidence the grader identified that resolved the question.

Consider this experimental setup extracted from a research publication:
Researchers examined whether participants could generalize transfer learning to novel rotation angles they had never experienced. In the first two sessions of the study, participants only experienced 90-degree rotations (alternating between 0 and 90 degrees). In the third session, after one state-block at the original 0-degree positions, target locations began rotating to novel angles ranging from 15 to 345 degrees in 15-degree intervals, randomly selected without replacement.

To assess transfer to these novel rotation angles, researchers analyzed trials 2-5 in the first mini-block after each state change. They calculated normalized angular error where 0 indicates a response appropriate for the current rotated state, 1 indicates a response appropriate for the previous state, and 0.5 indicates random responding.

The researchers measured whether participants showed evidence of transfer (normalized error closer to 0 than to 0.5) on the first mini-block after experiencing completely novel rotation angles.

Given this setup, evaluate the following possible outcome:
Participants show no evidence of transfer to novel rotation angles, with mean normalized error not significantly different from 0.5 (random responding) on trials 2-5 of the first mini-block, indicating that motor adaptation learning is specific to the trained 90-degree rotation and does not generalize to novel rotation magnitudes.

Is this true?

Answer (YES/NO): NO